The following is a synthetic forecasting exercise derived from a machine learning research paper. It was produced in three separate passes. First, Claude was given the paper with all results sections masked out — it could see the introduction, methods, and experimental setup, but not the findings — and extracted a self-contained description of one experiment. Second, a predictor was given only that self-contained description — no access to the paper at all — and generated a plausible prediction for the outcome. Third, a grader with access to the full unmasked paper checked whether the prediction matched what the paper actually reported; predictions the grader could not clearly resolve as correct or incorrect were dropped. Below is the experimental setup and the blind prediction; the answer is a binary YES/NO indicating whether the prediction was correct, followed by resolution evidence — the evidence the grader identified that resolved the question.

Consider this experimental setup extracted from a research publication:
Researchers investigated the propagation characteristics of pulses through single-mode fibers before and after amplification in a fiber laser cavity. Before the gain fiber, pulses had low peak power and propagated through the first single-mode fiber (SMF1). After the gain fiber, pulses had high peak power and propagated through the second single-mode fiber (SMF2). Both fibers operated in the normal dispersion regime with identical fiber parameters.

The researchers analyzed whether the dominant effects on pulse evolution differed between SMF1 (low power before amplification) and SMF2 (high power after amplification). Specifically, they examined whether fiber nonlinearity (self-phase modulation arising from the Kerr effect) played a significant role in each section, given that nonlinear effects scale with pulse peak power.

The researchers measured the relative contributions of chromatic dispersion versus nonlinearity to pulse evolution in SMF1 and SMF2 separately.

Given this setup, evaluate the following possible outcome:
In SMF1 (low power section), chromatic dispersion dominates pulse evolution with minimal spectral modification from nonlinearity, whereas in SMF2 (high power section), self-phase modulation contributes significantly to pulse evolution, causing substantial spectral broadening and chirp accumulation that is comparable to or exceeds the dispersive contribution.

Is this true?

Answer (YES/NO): YES